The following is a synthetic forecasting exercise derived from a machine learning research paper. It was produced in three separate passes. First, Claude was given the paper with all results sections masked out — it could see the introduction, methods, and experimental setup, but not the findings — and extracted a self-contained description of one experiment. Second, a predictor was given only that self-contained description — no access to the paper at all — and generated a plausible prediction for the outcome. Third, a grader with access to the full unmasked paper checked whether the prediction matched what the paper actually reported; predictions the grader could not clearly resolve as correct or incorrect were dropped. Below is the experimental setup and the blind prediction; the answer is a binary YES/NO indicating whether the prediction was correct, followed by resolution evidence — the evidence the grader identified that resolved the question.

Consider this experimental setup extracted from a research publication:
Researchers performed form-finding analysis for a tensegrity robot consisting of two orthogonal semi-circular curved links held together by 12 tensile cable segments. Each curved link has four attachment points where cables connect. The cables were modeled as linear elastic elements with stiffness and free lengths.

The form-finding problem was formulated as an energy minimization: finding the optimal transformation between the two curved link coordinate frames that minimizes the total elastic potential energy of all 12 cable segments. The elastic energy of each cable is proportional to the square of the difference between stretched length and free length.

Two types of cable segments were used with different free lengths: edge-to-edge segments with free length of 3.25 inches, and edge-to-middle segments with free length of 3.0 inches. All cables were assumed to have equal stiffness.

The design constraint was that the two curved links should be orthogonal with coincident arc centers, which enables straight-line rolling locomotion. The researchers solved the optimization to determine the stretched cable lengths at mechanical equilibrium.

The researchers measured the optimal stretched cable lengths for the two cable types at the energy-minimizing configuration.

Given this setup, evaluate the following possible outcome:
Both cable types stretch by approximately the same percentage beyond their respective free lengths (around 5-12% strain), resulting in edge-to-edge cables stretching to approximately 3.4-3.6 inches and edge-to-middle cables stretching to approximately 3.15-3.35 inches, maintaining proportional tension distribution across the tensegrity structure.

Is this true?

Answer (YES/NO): NO